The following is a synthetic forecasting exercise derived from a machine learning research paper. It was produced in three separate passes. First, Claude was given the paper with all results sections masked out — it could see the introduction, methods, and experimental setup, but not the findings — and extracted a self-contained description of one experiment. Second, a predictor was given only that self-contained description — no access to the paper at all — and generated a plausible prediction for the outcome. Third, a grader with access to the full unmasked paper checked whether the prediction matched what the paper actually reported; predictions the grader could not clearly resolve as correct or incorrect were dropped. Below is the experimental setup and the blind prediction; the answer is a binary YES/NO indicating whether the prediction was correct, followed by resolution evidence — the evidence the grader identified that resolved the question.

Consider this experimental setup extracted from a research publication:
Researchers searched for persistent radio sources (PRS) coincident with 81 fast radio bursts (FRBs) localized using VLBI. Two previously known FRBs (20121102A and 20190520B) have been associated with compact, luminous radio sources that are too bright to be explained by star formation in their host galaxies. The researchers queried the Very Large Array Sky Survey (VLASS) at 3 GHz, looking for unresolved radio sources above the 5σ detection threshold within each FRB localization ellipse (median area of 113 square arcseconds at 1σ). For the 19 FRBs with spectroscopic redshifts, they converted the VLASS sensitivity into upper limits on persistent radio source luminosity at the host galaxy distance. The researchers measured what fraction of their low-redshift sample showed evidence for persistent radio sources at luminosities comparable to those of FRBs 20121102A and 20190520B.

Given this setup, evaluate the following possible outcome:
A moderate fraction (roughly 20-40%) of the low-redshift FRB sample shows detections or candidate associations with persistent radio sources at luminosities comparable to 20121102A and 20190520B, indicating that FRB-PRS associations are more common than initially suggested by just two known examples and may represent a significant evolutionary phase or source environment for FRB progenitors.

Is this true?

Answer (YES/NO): NO